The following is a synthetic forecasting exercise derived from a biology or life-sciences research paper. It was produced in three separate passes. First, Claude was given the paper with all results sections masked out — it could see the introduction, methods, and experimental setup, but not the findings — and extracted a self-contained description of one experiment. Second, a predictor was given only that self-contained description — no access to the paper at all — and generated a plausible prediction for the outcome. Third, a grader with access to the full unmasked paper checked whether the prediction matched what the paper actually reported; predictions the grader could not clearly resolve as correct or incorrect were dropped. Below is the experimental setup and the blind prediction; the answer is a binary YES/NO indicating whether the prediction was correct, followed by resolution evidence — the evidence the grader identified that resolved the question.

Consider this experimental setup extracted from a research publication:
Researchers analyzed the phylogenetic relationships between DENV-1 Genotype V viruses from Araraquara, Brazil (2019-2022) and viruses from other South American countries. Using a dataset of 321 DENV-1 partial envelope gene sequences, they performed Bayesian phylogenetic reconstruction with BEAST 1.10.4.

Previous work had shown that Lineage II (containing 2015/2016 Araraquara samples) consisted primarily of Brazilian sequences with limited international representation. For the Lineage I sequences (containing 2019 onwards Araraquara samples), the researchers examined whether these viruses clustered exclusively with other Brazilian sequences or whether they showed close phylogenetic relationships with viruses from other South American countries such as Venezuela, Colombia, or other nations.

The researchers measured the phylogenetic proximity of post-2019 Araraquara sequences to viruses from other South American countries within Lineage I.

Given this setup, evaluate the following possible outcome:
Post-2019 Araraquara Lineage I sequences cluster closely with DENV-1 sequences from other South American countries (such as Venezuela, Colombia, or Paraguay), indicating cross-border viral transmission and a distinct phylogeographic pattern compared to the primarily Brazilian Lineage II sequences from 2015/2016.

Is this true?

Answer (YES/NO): YES